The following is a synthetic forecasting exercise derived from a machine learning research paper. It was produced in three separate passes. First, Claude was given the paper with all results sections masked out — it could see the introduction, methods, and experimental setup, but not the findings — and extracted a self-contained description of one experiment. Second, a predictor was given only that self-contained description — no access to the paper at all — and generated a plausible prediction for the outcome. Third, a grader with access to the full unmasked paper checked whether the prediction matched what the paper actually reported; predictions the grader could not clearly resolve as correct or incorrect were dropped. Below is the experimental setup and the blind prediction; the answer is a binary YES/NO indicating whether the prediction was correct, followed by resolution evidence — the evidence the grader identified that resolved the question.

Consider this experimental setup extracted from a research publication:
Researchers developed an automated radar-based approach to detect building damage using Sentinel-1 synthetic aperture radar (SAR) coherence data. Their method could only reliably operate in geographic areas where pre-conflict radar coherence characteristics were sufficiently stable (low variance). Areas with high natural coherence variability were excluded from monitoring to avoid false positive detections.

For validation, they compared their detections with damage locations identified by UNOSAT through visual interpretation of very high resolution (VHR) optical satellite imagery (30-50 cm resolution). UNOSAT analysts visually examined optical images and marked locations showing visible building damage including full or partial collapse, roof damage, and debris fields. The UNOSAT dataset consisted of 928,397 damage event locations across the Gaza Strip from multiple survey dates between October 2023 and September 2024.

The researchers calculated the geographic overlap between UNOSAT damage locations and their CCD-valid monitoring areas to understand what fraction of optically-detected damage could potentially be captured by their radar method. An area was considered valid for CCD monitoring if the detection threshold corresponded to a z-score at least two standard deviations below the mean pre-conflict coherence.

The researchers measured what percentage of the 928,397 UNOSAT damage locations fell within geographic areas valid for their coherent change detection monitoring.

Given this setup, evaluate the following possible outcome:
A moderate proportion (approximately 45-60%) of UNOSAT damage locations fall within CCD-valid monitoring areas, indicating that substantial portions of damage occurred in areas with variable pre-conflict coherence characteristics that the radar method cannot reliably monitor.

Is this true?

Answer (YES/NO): NO